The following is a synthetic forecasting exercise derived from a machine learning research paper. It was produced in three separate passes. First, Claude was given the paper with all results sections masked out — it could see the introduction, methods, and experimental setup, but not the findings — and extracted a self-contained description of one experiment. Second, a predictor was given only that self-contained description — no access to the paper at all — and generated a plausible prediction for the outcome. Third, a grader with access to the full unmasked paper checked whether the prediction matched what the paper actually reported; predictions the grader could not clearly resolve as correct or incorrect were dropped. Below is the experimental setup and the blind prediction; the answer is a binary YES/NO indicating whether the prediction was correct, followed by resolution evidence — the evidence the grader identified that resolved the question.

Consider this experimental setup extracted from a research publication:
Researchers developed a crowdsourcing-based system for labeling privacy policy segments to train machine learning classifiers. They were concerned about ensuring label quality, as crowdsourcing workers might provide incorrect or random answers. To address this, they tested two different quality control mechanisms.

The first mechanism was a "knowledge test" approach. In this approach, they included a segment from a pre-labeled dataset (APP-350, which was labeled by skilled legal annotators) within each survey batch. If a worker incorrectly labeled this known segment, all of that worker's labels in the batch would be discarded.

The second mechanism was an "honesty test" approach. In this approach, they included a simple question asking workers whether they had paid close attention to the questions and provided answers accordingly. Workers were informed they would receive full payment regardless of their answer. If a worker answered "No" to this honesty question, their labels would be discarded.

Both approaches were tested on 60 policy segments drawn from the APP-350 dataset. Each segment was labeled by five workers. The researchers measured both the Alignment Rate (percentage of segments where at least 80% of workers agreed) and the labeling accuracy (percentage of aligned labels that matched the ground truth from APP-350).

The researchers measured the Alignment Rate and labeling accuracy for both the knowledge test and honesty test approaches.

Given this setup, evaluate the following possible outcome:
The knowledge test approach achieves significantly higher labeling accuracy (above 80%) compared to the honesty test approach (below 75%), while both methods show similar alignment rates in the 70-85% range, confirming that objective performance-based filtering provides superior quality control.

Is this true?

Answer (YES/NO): NO